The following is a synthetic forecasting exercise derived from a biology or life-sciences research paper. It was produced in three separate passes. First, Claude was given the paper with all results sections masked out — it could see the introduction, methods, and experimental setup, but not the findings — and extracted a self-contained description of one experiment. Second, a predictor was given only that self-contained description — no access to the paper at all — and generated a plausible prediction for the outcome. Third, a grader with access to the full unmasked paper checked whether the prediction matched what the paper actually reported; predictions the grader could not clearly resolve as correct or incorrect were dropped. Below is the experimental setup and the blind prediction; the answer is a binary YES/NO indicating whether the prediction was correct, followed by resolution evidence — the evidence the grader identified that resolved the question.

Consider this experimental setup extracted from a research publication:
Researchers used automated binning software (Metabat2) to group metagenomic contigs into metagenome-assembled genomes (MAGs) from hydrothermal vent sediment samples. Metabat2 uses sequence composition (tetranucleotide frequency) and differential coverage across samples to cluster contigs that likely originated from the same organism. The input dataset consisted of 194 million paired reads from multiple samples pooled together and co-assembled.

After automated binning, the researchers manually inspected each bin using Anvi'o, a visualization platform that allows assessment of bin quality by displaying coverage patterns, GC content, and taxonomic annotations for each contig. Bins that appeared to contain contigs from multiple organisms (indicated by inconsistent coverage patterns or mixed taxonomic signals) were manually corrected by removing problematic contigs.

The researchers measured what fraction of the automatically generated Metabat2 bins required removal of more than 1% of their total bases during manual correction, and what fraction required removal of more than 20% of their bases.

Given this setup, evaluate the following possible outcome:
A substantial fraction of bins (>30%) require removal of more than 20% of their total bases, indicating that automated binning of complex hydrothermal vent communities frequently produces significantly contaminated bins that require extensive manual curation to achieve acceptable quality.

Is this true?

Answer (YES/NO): NO